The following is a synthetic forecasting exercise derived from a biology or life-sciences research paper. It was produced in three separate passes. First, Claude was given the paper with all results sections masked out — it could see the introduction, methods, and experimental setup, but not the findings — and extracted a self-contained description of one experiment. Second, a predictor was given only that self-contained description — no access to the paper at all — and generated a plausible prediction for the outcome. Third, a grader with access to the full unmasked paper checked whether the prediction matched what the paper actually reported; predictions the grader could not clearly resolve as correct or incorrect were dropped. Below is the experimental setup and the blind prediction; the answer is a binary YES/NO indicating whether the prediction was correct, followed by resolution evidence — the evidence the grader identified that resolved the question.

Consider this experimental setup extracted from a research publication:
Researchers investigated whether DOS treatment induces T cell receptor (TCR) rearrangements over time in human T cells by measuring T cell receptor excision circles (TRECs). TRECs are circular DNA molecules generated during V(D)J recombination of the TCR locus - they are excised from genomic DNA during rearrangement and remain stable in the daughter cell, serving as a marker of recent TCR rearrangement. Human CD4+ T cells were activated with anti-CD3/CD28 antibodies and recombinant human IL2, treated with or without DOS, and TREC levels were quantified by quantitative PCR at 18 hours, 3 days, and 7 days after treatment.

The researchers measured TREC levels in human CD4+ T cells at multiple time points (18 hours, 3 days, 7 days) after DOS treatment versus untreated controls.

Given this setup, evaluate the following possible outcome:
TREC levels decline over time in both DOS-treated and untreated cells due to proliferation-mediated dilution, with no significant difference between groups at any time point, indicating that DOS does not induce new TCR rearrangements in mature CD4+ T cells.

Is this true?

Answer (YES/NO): NO